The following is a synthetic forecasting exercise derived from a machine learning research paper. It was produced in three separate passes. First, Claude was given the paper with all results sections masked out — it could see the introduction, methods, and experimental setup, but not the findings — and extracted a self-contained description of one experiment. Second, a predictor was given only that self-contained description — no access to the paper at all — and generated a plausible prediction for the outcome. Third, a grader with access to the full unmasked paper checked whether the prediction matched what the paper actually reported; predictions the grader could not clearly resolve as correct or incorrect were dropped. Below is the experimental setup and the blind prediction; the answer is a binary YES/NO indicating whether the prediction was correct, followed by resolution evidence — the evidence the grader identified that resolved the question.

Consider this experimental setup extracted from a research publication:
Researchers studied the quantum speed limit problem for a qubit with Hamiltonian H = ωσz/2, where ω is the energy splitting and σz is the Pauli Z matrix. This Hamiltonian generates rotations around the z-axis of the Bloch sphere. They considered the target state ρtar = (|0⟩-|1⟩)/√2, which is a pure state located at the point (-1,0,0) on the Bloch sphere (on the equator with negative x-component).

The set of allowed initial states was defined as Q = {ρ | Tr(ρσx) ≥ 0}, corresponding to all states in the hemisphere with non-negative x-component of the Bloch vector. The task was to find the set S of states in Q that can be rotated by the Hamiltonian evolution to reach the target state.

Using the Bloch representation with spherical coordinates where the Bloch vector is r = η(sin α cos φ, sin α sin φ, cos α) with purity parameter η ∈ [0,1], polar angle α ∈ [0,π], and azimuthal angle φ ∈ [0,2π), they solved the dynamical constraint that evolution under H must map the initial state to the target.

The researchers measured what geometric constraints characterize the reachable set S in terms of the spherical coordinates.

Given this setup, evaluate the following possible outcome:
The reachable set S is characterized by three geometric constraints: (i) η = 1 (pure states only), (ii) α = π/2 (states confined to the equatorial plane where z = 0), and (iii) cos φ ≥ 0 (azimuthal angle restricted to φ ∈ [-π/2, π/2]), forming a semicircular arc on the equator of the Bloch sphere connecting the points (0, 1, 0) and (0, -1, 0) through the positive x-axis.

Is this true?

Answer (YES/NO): YES